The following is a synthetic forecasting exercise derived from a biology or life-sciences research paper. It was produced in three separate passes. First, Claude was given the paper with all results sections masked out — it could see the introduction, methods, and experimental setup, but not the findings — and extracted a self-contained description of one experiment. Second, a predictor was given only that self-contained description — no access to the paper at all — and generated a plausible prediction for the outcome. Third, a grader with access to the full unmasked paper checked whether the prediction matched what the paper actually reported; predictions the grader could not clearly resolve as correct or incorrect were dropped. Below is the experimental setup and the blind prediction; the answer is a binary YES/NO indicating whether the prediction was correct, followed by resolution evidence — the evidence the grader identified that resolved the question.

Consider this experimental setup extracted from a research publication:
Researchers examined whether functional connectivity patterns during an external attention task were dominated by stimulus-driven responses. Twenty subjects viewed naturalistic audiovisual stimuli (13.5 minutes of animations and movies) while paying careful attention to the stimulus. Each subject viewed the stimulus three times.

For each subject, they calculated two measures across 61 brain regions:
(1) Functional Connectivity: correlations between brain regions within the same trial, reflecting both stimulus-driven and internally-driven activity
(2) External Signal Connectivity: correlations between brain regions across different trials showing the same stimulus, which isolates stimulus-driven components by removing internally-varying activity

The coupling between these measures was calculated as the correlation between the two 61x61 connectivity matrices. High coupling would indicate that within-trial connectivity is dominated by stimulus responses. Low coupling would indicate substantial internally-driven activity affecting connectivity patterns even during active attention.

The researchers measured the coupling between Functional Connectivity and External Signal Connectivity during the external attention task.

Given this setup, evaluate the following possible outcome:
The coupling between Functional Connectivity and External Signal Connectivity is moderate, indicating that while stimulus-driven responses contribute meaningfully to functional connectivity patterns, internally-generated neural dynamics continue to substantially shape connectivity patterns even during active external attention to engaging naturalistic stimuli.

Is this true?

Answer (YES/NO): NO